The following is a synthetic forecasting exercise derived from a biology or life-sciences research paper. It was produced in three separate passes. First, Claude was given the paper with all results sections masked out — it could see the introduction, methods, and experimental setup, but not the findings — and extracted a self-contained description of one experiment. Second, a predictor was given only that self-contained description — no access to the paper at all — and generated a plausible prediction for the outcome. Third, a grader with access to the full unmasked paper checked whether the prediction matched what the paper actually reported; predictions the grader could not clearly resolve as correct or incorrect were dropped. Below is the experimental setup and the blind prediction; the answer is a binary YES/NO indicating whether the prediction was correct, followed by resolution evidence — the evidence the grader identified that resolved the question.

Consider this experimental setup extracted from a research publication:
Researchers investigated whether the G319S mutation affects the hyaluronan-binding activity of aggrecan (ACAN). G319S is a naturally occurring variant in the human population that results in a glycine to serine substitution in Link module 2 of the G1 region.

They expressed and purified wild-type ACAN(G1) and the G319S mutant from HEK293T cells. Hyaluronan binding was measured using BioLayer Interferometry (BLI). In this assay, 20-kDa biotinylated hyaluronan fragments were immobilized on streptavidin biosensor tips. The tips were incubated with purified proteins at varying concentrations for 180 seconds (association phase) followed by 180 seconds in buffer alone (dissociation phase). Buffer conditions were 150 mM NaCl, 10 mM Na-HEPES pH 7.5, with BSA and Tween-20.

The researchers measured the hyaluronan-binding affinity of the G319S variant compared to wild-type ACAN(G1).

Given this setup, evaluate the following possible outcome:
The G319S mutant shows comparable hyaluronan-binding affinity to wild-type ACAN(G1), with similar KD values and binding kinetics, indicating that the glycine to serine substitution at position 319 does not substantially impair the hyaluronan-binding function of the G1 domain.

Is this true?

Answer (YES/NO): NO